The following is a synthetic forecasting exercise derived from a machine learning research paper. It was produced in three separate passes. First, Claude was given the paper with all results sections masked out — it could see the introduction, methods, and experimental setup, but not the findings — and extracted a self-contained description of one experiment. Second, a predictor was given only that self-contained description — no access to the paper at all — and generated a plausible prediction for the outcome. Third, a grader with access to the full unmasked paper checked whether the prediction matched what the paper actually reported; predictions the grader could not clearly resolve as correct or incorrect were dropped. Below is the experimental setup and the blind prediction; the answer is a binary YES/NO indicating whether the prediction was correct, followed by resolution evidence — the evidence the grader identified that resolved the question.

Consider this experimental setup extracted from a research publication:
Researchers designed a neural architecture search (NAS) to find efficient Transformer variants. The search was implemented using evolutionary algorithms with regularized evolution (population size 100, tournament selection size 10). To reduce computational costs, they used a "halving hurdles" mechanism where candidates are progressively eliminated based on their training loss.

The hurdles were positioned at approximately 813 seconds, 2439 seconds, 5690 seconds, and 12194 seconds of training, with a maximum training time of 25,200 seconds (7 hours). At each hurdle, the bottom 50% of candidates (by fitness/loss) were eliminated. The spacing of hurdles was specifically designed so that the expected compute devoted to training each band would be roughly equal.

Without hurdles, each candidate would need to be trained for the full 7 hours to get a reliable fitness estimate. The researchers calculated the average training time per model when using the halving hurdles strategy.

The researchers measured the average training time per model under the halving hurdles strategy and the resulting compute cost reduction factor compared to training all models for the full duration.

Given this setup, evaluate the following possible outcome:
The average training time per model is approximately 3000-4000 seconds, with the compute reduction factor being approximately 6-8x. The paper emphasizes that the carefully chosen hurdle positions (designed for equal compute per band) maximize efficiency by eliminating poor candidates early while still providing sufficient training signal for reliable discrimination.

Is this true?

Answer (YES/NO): NO